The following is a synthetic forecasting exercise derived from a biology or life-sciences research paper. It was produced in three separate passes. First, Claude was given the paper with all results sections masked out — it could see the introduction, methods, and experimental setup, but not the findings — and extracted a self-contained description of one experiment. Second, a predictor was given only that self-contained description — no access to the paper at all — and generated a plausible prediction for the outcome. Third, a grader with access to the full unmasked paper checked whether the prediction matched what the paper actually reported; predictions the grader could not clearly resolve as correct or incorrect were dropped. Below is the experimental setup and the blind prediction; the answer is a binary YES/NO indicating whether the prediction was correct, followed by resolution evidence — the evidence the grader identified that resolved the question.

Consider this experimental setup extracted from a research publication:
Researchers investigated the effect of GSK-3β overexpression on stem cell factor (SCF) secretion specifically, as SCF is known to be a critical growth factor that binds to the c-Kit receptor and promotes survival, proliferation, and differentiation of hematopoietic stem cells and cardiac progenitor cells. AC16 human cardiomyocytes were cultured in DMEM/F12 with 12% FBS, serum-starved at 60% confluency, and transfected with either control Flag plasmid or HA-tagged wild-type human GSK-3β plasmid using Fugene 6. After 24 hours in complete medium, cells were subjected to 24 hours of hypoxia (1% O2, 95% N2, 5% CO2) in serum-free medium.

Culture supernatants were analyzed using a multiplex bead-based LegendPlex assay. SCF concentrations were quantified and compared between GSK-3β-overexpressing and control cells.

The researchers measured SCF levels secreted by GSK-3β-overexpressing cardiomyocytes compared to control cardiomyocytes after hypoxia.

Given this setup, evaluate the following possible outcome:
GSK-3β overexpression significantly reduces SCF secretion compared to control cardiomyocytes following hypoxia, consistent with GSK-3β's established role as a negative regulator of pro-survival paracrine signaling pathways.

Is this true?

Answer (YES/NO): YES